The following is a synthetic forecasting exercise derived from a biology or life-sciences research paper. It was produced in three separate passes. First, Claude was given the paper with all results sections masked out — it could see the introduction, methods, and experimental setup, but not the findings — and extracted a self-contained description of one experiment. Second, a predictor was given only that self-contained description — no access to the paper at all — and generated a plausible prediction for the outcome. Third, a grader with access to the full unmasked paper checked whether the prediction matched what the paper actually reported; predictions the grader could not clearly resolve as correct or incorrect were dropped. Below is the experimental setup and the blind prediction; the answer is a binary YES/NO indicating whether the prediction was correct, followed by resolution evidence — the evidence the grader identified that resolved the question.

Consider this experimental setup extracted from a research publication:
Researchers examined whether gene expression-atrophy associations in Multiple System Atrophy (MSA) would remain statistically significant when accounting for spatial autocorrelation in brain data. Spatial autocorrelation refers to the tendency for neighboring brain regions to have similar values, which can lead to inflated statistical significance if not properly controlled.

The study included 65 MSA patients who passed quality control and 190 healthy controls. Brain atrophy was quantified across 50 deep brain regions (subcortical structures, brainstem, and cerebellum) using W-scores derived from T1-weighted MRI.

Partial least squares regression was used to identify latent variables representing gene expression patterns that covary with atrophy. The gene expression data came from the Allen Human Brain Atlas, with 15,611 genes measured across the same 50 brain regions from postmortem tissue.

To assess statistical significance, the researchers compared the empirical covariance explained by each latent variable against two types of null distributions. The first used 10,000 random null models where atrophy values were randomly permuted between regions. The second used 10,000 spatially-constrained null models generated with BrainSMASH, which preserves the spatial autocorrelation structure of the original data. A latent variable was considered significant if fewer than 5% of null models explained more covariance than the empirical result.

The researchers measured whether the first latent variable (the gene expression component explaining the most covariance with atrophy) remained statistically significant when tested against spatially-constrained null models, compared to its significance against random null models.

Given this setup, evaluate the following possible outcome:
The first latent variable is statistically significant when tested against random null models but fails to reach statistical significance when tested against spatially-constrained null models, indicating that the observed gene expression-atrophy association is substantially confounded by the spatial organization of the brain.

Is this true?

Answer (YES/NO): NO